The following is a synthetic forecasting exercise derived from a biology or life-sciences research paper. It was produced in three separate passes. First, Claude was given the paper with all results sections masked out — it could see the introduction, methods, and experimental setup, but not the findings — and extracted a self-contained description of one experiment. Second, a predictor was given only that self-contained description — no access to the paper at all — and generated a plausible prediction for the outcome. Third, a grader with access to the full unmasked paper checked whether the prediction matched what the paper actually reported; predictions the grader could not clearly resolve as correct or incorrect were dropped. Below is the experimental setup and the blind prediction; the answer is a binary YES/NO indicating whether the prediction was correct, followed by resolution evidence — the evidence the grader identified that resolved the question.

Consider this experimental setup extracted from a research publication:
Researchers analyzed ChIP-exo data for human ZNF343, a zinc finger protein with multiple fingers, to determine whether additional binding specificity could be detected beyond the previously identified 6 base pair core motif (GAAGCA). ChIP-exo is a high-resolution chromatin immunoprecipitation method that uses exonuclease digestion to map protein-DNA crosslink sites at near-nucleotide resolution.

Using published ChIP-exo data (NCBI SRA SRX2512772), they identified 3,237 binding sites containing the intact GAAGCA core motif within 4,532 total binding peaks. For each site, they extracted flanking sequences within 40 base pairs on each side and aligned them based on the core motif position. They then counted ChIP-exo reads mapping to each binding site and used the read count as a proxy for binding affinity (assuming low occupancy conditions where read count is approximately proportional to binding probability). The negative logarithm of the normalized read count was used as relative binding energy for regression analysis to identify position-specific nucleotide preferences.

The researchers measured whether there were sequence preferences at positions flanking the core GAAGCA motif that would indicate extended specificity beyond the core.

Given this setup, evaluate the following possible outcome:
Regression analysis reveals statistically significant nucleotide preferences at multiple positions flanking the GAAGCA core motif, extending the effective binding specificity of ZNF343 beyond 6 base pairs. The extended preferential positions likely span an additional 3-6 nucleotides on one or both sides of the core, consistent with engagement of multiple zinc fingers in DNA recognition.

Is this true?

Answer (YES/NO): YES